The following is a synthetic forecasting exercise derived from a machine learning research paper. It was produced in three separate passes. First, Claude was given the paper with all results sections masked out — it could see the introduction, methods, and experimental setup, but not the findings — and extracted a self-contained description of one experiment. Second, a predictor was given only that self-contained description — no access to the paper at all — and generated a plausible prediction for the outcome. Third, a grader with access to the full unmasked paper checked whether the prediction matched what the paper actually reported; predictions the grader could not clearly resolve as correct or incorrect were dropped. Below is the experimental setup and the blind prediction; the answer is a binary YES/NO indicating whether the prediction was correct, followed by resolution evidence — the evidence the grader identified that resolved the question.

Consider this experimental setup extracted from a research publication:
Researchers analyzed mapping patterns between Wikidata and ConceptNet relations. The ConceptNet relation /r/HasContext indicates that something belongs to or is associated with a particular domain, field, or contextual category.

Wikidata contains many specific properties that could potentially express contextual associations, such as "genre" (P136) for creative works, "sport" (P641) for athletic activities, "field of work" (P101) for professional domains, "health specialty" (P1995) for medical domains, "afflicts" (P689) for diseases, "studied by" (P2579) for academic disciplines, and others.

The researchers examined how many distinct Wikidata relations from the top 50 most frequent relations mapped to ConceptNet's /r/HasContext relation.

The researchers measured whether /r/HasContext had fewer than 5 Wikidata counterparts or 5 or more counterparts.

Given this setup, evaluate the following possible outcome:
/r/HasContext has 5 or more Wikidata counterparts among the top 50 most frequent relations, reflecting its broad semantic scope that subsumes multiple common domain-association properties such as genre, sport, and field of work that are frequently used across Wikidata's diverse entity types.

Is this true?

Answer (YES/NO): YES